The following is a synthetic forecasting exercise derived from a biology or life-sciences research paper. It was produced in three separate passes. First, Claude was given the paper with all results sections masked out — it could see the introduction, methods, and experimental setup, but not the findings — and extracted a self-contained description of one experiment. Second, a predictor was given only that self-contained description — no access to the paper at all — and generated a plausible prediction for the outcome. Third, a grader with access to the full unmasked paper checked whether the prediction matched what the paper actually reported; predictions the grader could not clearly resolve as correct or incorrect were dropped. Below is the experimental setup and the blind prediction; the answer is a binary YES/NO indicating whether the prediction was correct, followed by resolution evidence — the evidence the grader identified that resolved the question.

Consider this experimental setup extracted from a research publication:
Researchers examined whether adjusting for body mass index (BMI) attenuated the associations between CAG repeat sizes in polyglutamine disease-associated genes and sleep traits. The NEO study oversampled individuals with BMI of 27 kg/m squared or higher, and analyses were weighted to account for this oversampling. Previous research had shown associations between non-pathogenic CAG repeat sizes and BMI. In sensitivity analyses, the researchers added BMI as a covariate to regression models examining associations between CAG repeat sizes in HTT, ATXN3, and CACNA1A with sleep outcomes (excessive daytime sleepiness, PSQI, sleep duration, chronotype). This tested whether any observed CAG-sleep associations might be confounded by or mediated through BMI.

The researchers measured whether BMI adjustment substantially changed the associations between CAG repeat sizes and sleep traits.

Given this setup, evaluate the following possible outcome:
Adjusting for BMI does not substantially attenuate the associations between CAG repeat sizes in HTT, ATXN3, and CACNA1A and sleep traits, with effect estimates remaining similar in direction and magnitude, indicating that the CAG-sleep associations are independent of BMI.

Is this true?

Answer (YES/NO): YES